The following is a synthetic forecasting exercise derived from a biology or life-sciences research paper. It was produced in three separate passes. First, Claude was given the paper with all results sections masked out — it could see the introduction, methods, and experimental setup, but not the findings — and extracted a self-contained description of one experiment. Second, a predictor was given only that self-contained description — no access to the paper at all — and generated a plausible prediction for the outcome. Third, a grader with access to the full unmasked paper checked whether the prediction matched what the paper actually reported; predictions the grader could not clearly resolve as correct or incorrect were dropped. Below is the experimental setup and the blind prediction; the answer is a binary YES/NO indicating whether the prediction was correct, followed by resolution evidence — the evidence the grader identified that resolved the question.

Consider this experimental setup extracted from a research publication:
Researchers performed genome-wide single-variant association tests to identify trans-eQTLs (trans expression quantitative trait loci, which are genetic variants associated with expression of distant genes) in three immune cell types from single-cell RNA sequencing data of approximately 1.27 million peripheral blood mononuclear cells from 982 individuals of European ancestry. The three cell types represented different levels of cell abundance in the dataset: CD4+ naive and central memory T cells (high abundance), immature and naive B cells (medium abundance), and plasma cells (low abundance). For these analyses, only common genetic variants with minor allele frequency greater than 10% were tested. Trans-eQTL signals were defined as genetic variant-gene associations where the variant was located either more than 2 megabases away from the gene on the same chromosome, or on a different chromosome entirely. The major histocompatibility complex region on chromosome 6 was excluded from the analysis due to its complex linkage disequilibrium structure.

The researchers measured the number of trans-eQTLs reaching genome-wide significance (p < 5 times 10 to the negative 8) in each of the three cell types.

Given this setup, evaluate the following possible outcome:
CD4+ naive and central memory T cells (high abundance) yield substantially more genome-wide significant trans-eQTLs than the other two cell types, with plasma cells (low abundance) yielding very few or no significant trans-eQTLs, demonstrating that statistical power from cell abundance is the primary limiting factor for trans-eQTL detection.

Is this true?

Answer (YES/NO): NO